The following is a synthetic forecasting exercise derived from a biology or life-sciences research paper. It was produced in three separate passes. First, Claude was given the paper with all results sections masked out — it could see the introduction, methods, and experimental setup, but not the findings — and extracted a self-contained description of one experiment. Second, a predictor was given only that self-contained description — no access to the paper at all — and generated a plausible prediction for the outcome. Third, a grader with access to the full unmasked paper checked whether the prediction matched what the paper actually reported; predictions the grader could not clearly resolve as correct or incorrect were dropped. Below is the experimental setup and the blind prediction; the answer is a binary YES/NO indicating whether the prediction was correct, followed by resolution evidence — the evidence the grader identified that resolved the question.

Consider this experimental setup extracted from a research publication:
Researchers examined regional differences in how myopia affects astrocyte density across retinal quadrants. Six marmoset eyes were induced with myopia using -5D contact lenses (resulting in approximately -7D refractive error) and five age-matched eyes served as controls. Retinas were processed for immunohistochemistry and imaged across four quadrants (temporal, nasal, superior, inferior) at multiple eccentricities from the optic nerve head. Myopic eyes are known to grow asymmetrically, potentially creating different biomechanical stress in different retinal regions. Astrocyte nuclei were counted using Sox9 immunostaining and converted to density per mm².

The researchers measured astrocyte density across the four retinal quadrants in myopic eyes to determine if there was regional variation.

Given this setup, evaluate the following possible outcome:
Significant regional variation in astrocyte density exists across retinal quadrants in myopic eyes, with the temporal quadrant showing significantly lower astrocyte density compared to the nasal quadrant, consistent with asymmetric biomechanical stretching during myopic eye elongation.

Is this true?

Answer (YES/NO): NO